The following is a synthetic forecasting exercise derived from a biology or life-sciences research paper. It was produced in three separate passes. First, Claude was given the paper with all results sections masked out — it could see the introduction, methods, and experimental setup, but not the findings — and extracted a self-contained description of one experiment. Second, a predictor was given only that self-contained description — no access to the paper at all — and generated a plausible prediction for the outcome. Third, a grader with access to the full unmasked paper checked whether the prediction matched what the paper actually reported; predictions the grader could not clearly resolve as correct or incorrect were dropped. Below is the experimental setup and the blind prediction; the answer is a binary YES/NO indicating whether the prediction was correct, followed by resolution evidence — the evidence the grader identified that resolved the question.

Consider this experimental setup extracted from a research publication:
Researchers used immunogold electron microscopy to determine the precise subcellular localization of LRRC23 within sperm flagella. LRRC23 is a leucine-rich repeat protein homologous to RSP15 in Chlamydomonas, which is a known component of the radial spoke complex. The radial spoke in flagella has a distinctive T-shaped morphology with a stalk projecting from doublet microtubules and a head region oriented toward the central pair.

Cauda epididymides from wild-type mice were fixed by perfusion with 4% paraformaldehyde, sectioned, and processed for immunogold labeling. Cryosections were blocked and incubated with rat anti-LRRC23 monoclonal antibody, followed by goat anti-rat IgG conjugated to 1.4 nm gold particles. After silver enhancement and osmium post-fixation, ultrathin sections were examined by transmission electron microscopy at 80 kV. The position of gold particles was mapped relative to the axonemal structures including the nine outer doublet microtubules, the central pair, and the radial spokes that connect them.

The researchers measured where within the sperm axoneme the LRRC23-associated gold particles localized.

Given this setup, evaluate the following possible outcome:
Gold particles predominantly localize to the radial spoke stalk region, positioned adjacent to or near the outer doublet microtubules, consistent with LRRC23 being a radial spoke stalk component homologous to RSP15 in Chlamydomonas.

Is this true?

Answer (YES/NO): NO